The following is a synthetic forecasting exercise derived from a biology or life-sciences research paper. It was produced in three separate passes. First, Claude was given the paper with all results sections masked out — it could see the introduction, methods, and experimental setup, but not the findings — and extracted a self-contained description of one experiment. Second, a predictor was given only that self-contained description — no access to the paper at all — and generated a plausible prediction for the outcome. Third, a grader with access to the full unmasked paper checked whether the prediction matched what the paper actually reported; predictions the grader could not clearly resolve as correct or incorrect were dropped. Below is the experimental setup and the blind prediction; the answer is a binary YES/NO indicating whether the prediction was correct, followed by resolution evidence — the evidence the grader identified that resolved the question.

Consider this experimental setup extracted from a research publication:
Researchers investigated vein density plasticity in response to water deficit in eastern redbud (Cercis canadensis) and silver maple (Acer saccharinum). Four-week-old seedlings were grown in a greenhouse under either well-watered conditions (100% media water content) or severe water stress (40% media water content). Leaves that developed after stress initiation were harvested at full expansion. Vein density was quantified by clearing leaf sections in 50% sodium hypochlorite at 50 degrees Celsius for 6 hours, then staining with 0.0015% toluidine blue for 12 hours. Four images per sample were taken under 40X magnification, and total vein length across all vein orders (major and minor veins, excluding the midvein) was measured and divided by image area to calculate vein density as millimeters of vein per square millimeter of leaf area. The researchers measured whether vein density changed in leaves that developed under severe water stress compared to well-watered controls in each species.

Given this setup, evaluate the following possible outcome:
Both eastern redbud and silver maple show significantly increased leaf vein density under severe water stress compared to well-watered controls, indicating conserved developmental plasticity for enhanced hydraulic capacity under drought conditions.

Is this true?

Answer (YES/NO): NO